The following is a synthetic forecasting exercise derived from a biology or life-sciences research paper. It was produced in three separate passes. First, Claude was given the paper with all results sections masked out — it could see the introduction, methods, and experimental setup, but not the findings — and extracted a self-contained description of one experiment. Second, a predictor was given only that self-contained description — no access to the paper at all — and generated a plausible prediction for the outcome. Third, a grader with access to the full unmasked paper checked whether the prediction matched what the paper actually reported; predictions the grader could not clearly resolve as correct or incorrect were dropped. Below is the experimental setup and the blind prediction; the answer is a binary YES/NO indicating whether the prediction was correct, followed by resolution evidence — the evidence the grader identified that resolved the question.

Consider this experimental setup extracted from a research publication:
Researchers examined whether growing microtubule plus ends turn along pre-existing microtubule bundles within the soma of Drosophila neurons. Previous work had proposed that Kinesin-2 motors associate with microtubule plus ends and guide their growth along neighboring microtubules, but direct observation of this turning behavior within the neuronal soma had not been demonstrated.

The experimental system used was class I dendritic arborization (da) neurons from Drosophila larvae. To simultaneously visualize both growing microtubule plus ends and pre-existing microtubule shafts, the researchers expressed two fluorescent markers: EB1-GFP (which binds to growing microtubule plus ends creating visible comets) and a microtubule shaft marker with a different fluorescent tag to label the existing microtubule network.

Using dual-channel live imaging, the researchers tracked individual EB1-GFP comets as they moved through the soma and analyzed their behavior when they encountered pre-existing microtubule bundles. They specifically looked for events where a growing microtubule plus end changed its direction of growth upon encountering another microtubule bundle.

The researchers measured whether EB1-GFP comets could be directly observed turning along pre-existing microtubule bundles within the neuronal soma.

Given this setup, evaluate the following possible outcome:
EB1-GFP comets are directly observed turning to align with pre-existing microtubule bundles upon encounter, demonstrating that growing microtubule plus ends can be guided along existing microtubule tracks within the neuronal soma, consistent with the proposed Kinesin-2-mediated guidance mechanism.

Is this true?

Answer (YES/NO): YES